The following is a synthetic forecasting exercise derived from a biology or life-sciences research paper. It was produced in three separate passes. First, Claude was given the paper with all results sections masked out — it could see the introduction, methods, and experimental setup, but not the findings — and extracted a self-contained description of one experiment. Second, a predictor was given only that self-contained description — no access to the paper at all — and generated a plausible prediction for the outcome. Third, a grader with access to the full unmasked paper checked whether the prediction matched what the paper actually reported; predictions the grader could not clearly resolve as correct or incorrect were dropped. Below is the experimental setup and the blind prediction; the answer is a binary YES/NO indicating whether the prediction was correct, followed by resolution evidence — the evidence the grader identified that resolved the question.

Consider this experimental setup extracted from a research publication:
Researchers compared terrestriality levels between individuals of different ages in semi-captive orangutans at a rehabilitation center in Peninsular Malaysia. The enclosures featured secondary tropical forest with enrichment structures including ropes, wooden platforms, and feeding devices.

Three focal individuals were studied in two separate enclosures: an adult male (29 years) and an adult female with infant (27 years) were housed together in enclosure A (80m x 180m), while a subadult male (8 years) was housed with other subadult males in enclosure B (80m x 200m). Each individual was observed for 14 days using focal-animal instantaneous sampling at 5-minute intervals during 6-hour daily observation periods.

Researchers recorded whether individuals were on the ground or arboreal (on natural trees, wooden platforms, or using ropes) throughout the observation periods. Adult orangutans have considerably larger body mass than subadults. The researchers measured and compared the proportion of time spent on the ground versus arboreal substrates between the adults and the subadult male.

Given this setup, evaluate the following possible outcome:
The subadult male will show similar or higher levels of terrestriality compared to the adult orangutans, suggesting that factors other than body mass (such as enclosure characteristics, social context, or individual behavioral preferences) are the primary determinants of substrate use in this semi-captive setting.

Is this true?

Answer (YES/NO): NO